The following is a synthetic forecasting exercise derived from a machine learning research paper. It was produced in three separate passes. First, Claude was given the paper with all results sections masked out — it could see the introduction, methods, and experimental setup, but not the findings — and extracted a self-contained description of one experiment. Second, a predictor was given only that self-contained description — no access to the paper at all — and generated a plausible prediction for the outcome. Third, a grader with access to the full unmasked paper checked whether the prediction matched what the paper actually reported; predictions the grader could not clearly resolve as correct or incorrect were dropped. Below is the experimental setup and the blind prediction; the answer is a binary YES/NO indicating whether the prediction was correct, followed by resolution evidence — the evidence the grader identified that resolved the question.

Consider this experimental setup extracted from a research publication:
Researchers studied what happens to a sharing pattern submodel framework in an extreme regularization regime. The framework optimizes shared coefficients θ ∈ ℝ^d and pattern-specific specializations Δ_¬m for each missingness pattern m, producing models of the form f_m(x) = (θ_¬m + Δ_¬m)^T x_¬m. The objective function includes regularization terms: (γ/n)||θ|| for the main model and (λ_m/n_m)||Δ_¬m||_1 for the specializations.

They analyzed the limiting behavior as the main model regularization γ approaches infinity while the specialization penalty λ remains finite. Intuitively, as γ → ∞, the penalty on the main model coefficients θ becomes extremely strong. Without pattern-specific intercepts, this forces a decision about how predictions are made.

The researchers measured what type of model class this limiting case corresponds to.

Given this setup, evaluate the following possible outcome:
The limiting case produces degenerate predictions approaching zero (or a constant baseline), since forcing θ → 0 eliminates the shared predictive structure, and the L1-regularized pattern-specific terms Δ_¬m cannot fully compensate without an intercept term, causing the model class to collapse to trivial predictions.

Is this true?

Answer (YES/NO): NO